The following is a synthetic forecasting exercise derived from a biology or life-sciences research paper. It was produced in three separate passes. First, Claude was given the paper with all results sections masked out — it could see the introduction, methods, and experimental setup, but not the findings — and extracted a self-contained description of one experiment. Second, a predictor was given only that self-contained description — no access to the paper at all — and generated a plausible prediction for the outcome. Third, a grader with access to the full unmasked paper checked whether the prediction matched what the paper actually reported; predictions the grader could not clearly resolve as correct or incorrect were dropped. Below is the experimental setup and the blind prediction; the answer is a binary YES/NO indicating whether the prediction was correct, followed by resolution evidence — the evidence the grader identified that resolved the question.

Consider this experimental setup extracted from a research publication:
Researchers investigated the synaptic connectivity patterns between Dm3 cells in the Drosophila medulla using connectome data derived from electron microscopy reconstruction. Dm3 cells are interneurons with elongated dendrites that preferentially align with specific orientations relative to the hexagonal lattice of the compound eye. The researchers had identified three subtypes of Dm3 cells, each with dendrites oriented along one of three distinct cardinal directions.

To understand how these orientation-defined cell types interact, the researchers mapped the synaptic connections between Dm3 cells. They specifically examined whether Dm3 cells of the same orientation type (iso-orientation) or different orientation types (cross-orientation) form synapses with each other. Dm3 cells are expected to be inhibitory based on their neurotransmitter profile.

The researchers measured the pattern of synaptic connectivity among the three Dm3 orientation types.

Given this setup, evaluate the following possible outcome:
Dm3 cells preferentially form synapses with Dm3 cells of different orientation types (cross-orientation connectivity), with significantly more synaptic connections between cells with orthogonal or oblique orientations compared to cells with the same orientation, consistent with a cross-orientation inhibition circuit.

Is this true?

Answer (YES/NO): YES